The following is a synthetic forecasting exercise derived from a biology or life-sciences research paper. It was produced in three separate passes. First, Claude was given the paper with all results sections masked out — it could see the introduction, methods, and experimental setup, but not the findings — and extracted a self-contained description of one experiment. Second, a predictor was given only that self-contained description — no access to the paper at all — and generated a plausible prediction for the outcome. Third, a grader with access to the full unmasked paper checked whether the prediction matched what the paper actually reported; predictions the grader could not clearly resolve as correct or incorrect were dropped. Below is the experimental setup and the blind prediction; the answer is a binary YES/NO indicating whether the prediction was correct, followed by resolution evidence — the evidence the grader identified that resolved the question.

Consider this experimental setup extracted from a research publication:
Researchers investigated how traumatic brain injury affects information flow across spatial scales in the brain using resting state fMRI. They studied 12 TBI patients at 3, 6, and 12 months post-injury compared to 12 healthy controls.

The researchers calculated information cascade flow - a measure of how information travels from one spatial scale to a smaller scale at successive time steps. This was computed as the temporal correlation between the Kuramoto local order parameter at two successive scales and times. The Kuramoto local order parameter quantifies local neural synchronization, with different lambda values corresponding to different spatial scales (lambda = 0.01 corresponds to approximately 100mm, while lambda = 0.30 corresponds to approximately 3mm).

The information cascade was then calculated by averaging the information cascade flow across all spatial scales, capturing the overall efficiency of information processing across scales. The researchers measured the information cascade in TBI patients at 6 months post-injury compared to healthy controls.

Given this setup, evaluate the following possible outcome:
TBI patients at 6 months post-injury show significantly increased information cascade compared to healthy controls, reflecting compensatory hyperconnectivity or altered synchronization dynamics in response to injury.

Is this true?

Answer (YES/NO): NO